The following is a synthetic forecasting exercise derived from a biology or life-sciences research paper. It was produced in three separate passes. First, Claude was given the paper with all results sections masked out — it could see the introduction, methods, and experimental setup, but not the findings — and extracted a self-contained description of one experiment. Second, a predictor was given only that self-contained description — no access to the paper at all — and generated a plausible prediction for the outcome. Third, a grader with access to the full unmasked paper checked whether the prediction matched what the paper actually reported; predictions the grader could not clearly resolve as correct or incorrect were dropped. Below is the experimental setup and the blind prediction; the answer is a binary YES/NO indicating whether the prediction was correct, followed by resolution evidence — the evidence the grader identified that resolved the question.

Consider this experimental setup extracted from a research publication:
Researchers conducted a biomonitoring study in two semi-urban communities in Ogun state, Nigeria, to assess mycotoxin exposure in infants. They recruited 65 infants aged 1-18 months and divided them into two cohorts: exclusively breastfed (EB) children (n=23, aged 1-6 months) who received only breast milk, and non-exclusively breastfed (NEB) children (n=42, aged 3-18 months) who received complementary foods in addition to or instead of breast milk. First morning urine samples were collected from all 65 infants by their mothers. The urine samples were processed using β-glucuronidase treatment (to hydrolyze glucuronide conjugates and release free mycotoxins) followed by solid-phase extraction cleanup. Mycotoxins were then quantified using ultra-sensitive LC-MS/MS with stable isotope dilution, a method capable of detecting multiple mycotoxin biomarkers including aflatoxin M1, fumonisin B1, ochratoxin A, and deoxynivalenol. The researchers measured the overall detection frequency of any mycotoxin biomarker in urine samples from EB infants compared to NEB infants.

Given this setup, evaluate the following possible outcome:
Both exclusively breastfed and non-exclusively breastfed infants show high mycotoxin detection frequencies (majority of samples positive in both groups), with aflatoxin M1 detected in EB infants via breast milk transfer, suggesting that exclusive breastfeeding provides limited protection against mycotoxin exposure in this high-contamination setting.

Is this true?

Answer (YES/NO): NO